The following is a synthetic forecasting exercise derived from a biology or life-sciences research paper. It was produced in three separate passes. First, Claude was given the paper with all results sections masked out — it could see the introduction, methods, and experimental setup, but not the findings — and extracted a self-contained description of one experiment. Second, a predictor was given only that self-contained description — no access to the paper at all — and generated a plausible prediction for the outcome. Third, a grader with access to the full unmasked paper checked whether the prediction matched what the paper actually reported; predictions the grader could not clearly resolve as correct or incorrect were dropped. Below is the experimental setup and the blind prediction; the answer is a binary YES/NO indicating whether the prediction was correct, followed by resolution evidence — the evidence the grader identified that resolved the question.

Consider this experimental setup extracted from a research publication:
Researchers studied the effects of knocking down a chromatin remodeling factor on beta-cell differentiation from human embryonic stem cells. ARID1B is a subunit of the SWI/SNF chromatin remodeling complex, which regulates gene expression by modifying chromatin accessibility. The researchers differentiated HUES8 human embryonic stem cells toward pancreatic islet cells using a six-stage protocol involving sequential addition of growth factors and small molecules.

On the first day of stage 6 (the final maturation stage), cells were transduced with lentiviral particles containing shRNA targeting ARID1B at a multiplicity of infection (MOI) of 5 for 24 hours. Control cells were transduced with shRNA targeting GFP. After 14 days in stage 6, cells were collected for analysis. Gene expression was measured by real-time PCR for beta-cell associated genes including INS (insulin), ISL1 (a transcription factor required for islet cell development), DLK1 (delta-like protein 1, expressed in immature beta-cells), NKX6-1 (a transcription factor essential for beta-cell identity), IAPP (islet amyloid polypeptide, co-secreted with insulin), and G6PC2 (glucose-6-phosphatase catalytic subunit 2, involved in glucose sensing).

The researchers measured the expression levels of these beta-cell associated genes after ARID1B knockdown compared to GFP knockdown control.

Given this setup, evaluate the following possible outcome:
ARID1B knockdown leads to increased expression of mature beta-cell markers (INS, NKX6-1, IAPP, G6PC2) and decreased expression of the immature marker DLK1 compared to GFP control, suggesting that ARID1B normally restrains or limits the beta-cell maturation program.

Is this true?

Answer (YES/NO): NO